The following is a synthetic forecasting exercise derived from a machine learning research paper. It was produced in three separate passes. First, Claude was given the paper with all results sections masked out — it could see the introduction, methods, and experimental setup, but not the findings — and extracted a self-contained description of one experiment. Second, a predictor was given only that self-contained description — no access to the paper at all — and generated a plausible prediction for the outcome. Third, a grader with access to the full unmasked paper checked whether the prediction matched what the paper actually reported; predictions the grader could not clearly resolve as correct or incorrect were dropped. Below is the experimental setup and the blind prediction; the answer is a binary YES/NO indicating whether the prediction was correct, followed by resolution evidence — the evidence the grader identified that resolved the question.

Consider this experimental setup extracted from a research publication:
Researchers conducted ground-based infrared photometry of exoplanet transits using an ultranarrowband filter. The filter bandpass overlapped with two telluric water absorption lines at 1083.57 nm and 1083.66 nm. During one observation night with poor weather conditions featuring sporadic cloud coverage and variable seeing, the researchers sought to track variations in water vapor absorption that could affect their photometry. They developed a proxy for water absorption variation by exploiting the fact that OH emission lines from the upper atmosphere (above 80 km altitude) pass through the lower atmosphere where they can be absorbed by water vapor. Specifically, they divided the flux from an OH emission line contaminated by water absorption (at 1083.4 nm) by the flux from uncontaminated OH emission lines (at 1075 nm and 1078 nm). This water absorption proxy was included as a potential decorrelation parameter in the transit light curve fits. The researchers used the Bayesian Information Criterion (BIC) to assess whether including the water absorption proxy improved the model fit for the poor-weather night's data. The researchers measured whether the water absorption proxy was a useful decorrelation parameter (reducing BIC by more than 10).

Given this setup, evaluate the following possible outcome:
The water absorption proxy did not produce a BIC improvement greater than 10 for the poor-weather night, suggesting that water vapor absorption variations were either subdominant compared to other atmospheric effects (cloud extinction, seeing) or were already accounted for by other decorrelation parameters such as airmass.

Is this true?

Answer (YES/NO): NO